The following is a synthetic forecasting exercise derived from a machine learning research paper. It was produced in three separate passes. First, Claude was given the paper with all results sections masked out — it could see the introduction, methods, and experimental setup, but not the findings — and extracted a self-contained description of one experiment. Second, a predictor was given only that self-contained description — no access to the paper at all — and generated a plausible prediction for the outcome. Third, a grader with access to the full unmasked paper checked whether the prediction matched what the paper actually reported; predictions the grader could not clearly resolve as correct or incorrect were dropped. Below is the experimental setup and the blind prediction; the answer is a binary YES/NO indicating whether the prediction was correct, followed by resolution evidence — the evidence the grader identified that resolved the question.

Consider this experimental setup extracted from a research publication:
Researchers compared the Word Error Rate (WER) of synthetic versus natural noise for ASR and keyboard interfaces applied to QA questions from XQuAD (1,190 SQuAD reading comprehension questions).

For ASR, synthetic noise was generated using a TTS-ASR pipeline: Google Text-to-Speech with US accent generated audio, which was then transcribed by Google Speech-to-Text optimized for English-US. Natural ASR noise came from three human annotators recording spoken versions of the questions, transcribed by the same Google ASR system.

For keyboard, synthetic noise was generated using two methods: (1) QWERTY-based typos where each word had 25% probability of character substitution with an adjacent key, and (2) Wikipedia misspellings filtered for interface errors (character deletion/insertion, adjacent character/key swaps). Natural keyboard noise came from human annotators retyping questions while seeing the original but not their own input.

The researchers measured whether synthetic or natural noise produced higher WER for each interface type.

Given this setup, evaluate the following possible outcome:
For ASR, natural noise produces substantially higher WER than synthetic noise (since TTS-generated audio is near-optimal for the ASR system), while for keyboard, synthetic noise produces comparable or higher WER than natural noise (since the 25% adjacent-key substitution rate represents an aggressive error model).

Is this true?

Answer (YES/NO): YES